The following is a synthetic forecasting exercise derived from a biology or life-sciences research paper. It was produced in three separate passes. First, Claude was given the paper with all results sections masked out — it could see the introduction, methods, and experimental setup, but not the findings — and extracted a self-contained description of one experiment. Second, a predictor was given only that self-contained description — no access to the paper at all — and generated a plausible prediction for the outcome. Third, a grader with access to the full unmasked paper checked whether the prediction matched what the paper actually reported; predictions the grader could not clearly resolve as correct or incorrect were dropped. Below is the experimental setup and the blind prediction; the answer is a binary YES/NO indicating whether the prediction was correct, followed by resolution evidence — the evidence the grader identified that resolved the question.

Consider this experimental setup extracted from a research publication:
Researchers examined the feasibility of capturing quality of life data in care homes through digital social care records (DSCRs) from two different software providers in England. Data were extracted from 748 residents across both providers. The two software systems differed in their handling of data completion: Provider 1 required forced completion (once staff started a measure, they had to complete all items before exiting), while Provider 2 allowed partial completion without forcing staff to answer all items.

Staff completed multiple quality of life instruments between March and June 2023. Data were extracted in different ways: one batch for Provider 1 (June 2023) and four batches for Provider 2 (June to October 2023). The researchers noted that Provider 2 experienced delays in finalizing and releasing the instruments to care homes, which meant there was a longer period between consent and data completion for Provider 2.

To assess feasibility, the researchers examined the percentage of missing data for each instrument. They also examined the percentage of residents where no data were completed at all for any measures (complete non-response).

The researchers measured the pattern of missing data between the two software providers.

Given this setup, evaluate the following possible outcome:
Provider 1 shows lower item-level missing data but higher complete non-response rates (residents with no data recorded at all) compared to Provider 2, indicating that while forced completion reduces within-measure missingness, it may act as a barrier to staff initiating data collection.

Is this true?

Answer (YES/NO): NO